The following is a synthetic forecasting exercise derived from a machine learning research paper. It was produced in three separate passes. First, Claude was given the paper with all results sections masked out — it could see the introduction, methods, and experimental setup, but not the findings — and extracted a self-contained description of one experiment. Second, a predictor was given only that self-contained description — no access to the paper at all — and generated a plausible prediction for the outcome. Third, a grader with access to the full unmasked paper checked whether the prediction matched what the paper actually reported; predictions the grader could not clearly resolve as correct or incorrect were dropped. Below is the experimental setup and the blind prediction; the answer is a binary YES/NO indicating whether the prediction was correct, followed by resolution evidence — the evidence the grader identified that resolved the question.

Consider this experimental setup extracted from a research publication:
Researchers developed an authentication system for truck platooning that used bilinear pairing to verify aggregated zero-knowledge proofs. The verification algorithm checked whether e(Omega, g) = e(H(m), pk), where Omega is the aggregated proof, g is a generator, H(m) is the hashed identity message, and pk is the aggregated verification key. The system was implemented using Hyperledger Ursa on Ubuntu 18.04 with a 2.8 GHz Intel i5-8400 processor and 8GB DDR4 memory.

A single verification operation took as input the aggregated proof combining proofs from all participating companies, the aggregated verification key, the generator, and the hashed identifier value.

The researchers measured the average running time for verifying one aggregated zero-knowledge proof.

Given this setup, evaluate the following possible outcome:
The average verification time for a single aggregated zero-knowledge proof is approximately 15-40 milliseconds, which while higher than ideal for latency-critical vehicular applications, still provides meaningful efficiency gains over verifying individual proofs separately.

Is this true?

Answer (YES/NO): NO